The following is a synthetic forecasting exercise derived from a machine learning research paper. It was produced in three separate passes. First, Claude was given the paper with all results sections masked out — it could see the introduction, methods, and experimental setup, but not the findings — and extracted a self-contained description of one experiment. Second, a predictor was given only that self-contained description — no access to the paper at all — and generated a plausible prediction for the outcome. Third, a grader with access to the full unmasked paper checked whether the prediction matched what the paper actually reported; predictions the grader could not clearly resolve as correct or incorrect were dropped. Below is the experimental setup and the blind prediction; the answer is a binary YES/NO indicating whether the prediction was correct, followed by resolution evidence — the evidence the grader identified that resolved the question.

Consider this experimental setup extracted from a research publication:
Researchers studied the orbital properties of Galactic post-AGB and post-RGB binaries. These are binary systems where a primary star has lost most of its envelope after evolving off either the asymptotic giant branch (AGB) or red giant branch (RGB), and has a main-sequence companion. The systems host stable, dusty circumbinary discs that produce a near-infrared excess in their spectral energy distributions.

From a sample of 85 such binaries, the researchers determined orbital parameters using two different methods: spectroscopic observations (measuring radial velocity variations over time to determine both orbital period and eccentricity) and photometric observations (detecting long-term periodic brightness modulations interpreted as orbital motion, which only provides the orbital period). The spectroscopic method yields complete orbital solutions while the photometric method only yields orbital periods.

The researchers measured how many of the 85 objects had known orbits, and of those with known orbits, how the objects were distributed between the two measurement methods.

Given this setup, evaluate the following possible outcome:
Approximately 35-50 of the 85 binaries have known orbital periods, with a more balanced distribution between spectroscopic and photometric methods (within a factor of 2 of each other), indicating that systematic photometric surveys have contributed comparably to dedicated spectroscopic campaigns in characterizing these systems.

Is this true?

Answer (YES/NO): NO